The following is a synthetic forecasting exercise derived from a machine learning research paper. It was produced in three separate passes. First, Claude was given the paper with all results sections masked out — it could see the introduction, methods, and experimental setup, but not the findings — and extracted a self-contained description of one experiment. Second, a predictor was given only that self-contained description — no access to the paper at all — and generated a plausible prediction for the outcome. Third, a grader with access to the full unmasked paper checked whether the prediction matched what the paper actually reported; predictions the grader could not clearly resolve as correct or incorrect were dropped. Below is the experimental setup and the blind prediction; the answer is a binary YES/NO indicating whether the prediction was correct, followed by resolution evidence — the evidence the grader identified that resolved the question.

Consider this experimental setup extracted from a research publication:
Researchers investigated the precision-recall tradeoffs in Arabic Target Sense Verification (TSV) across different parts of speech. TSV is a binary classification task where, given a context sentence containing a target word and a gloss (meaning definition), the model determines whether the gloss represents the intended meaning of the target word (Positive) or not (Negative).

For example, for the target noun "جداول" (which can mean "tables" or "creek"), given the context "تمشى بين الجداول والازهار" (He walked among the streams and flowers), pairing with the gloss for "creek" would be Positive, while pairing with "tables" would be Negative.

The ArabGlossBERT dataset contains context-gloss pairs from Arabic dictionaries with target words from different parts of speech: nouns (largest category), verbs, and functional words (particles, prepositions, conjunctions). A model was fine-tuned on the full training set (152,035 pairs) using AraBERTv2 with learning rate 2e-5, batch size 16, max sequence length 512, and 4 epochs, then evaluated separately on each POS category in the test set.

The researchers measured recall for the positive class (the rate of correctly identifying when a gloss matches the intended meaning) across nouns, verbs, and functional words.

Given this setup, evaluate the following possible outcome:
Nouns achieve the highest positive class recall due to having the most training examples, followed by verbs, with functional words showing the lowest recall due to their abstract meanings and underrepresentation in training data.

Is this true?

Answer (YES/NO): YES